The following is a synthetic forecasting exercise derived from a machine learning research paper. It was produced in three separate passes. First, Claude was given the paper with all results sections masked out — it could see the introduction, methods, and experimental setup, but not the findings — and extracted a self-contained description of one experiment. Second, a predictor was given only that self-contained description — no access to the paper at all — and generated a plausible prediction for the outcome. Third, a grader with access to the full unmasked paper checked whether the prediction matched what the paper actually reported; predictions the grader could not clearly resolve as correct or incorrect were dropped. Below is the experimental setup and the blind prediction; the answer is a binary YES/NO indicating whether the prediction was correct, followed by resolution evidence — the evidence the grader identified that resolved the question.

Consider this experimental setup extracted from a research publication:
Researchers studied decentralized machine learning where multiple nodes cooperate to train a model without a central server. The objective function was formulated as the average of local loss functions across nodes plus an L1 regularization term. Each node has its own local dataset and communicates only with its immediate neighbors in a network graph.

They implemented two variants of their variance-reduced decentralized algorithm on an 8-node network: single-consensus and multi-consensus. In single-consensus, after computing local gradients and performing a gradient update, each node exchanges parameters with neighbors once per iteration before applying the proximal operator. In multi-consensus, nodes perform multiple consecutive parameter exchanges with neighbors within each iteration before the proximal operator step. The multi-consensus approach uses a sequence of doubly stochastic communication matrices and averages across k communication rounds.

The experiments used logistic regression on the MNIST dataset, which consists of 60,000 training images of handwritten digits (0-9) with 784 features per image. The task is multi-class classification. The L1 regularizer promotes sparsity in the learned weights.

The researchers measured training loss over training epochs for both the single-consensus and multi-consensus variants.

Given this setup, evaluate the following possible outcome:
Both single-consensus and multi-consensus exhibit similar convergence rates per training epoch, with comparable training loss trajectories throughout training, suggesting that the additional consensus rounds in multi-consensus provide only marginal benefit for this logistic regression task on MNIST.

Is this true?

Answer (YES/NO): NO